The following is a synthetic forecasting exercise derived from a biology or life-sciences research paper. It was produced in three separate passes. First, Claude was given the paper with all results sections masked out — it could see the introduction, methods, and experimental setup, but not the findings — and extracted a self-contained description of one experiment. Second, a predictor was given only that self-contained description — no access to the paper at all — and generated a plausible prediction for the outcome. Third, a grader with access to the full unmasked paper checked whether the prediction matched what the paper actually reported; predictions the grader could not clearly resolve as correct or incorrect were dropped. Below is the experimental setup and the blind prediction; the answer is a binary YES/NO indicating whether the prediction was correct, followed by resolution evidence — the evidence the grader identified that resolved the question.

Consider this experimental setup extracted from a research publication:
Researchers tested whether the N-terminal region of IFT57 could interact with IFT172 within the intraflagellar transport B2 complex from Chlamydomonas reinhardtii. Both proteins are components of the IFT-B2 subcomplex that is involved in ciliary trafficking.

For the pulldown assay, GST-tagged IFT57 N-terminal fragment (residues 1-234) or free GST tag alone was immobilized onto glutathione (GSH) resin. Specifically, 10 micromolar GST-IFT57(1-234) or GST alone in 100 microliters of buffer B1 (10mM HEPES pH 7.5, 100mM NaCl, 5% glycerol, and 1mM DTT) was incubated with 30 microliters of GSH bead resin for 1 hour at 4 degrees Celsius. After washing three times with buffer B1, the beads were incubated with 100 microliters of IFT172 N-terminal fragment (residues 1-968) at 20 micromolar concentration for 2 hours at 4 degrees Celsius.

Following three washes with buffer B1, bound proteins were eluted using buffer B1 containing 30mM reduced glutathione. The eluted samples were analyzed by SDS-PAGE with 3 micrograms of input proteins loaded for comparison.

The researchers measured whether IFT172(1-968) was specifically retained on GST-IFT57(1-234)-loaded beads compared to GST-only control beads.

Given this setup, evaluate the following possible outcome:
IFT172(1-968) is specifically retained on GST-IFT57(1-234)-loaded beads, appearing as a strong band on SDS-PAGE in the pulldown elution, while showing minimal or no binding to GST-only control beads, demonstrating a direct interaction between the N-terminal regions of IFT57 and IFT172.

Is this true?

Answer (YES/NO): YES